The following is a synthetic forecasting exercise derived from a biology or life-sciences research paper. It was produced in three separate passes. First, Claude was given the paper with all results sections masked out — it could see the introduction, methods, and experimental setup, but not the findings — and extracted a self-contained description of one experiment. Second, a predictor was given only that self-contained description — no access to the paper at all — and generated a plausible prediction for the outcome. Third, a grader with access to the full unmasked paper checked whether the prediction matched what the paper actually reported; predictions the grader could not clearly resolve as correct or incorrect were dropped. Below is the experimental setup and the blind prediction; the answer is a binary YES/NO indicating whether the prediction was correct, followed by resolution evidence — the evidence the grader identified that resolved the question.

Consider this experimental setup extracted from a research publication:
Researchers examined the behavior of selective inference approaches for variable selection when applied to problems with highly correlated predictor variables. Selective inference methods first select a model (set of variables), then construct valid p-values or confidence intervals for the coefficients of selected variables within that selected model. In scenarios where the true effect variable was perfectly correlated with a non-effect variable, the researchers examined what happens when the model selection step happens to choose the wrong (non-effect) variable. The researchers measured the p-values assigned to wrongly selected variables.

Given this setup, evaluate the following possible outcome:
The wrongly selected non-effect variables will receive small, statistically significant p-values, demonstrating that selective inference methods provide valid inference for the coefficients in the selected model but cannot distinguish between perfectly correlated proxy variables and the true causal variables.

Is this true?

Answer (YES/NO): YES